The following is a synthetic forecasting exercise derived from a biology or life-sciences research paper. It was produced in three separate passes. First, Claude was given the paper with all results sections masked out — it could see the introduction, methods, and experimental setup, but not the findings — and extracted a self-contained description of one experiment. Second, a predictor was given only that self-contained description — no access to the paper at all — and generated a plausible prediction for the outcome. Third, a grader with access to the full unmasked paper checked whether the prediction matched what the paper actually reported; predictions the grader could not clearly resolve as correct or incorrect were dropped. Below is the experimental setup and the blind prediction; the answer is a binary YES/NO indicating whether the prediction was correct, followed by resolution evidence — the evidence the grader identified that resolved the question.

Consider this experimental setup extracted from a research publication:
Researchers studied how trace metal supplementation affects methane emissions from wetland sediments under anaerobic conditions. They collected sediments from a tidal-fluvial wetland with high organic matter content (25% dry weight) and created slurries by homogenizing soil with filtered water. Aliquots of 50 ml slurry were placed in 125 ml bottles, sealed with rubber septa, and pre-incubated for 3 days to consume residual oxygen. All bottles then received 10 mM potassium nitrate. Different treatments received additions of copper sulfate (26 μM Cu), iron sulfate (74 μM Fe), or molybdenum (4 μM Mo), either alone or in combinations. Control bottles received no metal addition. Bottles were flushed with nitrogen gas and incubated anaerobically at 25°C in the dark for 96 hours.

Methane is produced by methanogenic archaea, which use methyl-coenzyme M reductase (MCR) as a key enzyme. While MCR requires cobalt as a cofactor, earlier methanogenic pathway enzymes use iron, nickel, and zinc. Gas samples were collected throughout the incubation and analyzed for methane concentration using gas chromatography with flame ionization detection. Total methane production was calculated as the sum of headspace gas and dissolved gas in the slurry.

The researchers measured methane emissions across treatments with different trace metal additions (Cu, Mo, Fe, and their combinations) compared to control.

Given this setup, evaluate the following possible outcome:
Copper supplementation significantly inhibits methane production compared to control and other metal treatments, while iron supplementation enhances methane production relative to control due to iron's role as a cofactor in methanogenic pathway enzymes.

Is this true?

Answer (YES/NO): NO